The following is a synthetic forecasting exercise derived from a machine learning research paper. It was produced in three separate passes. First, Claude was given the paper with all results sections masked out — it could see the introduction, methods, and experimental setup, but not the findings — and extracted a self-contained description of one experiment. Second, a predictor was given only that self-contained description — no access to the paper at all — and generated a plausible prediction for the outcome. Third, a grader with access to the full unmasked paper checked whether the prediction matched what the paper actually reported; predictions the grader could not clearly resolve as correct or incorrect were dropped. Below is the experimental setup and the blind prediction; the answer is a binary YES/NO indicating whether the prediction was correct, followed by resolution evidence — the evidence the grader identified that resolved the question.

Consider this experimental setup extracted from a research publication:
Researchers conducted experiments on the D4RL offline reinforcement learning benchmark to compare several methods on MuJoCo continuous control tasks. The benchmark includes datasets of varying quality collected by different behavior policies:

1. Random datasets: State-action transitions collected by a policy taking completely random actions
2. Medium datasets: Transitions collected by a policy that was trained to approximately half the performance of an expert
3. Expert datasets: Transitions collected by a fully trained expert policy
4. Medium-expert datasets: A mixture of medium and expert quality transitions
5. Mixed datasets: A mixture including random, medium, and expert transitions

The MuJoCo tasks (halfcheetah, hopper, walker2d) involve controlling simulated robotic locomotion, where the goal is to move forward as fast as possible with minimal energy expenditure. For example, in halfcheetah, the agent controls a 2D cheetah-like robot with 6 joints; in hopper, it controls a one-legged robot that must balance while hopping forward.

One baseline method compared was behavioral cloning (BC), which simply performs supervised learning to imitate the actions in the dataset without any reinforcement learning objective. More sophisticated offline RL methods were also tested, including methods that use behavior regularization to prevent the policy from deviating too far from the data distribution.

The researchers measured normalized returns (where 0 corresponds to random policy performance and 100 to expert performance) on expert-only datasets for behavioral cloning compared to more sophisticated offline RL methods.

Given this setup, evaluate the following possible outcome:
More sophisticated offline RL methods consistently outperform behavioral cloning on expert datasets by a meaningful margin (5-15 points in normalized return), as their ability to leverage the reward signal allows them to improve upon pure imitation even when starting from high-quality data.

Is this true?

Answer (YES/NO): NO